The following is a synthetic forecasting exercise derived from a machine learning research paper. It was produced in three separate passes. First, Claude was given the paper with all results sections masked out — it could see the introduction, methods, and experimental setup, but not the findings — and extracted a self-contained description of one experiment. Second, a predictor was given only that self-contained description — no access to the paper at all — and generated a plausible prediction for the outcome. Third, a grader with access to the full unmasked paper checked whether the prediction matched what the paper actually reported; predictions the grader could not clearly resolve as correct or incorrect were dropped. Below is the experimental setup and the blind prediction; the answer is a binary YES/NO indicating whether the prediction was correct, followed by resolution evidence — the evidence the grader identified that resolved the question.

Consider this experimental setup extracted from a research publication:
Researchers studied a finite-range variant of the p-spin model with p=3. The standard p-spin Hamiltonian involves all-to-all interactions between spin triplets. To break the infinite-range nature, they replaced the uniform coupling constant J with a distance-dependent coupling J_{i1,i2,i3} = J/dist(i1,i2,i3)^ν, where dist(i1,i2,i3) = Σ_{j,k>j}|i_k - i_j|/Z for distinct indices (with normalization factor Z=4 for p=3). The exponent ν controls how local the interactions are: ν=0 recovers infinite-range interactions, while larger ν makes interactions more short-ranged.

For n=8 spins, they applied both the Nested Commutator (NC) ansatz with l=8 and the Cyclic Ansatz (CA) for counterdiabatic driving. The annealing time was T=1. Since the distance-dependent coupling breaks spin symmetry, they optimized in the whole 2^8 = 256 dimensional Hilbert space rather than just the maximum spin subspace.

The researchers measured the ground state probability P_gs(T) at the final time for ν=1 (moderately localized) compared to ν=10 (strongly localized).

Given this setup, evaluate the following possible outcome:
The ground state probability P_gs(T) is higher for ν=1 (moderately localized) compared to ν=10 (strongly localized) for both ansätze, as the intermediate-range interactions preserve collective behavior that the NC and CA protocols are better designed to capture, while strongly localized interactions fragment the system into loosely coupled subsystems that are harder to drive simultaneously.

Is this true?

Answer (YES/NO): NO